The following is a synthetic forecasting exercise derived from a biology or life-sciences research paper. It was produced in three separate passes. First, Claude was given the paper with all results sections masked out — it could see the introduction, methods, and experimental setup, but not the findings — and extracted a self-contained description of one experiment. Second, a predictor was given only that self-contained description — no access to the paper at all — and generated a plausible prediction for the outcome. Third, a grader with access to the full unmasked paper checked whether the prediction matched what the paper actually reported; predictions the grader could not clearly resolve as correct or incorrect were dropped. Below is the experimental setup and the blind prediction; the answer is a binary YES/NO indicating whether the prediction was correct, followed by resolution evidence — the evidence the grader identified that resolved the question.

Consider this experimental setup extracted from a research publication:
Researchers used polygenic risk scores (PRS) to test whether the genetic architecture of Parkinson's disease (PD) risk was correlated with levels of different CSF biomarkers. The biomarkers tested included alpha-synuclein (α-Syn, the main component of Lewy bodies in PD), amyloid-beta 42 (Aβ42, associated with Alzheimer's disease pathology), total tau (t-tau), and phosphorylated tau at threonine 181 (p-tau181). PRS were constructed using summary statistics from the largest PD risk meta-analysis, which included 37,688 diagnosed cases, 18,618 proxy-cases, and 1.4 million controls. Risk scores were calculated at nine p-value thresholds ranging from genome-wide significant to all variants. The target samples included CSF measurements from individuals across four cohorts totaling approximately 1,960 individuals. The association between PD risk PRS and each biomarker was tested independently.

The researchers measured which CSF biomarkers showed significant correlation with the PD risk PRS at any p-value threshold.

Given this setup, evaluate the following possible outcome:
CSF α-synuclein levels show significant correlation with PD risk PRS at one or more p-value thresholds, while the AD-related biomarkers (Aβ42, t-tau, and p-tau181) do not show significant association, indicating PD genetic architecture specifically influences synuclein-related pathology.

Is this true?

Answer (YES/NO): NO